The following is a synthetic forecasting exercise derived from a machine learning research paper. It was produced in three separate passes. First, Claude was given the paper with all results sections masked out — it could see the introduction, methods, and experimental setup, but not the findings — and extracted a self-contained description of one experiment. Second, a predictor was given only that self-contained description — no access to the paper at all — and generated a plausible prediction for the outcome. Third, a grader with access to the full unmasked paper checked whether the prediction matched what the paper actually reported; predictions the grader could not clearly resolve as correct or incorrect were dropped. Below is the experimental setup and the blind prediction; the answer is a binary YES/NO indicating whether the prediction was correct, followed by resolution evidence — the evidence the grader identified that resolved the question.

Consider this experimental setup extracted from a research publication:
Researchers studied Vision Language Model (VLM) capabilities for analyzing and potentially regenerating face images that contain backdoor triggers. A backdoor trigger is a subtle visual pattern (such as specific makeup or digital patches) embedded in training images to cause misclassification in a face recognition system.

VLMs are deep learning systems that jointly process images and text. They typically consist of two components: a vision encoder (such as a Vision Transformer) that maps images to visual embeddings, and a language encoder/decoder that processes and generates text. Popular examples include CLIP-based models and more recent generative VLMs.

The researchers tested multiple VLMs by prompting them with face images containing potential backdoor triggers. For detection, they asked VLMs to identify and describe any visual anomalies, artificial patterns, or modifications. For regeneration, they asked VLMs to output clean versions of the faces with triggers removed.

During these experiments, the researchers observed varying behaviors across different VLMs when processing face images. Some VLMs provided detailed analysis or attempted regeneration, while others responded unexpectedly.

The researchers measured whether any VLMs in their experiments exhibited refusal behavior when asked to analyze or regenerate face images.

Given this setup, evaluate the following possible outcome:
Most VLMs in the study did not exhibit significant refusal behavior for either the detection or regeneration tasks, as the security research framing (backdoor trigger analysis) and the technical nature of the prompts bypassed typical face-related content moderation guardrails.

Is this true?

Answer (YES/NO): NO